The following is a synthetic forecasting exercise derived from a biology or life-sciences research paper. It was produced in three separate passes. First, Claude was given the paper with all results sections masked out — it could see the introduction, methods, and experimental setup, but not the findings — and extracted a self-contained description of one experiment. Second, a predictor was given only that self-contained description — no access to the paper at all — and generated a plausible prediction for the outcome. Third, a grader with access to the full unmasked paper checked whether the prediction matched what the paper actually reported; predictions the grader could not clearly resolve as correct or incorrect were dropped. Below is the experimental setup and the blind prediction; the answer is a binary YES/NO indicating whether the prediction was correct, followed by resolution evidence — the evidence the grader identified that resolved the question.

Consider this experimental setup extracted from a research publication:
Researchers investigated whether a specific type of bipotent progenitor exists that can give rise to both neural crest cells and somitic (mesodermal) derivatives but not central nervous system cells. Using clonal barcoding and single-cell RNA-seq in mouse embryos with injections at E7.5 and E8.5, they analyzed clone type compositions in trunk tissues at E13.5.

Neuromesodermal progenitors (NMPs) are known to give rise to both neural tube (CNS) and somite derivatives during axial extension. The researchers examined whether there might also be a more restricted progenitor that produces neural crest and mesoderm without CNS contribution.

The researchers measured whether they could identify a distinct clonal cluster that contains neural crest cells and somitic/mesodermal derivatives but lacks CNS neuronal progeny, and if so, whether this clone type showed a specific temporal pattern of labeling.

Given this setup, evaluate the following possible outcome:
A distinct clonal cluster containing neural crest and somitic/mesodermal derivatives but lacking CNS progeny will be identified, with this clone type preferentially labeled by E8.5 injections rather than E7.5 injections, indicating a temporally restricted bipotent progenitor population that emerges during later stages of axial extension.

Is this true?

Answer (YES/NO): NO